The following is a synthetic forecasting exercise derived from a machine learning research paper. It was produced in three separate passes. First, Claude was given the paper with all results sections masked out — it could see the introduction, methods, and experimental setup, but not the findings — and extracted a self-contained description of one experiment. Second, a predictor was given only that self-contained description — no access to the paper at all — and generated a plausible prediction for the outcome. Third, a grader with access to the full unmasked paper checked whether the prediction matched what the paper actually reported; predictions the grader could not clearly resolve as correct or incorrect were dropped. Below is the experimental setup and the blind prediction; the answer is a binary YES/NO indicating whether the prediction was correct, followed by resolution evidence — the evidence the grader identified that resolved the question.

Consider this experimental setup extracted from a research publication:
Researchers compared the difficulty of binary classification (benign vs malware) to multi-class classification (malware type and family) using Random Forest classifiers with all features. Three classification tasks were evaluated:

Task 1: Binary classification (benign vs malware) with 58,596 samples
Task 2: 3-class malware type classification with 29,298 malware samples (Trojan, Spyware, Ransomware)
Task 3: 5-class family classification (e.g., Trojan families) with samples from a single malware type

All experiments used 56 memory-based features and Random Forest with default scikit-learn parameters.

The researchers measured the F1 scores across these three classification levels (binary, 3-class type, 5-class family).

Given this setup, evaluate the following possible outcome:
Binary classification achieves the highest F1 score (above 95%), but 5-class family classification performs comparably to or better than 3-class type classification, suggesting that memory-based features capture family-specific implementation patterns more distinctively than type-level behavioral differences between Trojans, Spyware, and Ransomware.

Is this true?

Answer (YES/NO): NO